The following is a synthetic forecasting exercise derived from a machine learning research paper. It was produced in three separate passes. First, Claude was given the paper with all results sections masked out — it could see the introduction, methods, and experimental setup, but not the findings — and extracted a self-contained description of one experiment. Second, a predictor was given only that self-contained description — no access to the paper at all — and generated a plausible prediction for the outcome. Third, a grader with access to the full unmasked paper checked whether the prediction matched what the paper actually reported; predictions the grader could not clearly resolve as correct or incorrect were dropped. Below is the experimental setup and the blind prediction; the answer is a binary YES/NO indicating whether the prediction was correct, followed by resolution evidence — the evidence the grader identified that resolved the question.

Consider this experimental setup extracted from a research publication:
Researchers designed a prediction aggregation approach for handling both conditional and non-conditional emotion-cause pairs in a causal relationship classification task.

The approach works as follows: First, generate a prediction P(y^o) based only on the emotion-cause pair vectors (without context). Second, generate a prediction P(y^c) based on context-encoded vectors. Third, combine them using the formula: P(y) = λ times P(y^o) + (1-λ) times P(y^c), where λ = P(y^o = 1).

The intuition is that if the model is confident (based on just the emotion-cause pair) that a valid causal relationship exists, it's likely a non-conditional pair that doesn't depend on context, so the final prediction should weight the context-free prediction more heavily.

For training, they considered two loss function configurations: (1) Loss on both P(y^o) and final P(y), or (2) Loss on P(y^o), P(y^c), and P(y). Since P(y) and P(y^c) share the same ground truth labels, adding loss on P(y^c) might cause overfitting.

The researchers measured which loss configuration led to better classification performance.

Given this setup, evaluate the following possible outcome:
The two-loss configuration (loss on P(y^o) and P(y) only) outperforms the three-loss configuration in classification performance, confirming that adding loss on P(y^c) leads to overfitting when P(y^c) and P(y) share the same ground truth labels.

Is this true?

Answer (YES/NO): YES